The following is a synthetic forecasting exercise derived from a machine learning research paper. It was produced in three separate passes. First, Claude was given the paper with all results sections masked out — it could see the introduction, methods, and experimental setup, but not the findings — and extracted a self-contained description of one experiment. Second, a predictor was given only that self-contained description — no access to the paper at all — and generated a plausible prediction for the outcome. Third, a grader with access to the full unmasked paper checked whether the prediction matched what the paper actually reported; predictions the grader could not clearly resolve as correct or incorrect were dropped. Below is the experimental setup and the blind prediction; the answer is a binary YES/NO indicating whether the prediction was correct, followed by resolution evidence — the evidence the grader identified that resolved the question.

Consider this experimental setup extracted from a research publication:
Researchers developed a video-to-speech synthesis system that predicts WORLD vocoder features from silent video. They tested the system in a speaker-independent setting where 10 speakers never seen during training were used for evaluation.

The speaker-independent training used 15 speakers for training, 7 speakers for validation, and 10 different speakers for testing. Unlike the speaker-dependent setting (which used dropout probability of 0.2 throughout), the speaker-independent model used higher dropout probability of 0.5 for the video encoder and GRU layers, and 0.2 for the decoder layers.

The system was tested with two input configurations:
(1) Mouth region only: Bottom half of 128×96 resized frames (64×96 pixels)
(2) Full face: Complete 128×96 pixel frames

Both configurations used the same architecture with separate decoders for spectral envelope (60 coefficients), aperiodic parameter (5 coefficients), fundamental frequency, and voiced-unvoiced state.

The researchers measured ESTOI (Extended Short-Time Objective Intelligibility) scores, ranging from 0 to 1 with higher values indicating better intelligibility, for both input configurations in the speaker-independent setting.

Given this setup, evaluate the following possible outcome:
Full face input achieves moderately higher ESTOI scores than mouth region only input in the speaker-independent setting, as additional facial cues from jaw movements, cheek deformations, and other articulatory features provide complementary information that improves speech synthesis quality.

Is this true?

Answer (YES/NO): NO